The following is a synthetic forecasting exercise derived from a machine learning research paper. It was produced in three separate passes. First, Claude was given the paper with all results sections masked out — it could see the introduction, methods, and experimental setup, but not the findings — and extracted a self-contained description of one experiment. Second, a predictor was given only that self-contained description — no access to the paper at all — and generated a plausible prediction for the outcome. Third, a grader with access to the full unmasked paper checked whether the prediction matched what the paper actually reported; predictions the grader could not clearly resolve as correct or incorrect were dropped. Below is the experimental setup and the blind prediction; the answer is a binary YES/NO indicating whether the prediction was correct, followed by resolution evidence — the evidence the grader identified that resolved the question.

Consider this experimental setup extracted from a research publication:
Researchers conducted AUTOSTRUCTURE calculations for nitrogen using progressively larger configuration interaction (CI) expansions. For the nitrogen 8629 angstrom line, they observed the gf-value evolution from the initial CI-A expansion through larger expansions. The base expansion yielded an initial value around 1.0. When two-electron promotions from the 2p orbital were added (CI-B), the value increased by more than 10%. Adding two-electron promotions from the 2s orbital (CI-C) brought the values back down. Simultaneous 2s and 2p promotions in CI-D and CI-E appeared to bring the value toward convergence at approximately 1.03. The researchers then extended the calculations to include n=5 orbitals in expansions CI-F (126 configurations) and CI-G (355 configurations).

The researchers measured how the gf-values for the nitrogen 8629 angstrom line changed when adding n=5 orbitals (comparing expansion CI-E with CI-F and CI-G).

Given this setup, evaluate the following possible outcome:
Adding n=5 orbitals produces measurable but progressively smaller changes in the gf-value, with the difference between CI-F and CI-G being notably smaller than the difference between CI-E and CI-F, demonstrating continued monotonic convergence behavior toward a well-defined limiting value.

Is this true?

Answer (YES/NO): NO